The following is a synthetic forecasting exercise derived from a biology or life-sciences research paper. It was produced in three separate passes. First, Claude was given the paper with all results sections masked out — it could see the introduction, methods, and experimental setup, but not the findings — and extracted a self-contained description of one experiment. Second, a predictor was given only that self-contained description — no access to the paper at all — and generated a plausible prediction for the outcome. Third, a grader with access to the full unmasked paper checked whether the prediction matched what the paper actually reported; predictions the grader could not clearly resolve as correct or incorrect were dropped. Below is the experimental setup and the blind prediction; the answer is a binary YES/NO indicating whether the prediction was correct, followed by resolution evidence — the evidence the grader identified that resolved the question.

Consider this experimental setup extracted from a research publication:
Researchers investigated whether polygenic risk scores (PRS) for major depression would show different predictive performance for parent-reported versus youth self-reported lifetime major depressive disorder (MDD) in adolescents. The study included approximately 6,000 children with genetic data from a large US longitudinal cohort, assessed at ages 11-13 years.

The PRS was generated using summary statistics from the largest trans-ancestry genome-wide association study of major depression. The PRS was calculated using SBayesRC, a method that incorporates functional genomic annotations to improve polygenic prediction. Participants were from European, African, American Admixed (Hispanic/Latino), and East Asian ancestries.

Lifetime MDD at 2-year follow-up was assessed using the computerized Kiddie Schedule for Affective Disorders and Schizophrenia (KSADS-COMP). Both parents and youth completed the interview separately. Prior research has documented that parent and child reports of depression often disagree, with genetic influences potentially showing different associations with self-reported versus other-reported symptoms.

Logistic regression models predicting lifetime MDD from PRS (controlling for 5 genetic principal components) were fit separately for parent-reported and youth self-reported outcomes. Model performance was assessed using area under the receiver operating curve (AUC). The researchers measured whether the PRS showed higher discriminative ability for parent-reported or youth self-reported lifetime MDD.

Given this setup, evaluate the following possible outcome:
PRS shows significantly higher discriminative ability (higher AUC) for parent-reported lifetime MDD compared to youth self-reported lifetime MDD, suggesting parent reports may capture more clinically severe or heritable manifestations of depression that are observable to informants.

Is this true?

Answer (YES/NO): NO